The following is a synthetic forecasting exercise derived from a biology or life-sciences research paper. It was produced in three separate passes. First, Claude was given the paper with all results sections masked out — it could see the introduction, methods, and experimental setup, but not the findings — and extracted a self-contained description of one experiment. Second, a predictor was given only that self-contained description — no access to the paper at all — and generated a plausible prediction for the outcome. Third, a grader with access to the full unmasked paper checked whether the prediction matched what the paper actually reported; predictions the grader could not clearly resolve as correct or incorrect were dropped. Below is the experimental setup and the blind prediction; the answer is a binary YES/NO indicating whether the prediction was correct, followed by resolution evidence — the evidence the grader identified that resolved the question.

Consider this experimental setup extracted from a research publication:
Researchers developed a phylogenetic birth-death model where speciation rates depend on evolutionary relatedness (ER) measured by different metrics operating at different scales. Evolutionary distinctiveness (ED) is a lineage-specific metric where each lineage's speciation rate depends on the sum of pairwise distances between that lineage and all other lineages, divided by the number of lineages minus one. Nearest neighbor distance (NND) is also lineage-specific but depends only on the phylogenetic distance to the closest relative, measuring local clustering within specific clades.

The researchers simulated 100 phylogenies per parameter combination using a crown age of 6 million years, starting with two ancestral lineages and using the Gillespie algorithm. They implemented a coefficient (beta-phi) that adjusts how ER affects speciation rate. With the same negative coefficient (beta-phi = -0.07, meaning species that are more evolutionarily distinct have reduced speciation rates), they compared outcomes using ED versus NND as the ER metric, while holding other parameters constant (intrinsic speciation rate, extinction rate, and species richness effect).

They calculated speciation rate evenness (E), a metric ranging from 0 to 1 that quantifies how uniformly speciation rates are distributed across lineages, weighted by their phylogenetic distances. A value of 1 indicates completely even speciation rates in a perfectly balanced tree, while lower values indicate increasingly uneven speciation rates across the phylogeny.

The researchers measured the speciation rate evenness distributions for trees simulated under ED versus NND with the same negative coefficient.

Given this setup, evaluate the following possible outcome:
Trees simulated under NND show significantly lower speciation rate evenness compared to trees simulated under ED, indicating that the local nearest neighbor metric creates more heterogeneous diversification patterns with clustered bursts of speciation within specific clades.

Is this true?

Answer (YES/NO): YES